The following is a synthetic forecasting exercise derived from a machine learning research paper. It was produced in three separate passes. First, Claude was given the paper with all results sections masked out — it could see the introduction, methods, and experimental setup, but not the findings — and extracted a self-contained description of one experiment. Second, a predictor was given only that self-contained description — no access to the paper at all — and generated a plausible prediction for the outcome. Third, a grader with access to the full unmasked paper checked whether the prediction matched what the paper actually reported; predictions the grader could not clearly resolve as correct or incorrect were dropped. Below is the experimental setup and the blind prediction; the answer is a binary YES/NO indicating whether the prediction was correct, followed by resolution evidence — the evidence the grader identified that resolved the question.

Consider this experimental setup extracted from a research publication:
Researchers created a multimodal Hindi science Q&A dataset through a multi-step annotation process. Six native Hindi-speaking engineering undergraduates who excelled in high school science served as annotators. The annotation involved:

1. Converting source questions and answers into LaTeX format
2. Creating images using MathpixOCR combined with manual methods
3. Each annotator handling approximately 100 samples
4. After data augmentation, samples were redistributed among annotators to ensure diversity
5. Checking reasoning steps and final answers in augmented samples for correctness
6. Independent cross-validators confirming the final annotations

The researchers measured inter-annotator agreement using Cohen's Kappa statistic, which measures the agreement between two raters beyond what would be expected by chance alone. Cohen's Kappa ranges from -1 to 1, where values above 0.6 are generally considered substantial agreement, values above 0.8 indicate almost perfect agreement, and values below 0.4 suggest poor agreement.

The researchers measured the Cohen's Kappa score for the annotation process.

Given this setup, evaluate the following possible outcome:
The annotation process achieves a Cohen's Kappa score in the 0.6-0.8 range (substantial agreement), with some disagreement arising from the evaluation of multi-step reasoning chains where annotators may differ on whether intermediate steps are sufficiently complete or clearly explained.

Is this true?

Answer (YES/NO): YES